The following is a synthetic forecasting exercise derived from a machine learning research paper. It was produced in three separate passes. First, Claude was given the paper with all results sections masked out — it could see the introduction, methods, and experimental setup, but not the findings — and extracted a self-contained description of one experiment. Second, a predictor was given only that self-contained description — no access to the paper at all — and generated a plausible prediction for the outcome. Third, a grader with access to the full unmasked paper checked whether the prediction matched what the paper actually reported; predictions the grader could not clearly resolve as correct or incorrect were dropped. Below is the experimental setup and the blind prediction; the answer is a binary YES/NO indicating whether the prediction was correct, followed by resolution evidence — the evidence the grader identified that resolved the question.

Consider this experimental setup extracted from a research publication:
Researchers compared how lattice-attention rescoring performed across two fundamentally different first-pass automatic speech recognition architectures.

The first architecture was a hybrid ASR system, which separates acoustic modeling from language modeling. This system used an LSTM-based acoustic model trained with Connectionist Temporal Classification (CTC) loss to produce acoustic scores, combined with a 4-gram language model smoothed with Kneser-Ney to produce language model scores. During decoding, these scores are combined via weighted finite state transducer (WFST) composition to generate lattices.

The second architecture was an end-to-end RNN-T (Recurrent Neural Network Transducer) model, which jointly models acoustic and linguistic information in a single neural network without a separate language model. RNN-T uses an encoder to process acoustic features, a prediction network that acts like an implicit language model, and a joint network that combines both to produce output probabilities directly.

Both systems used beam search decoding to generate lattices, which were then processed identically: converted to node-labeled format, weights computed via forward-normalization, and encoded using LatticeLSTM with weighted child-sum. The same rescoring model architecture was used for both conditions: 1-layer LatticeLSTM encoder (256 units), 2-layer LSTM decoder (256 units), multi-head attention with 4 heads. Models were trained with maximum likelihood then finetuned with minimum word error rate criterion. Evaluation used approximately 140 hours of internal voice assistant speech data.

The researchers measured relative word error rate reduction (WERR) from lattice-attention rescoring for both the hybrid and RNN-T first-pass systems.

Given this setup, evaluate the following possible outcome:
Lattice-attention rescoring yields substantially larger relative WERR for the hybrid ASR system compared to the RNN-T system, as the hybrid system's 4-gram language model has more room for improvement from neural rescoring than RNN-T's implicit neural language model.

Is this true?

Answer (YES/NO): YES